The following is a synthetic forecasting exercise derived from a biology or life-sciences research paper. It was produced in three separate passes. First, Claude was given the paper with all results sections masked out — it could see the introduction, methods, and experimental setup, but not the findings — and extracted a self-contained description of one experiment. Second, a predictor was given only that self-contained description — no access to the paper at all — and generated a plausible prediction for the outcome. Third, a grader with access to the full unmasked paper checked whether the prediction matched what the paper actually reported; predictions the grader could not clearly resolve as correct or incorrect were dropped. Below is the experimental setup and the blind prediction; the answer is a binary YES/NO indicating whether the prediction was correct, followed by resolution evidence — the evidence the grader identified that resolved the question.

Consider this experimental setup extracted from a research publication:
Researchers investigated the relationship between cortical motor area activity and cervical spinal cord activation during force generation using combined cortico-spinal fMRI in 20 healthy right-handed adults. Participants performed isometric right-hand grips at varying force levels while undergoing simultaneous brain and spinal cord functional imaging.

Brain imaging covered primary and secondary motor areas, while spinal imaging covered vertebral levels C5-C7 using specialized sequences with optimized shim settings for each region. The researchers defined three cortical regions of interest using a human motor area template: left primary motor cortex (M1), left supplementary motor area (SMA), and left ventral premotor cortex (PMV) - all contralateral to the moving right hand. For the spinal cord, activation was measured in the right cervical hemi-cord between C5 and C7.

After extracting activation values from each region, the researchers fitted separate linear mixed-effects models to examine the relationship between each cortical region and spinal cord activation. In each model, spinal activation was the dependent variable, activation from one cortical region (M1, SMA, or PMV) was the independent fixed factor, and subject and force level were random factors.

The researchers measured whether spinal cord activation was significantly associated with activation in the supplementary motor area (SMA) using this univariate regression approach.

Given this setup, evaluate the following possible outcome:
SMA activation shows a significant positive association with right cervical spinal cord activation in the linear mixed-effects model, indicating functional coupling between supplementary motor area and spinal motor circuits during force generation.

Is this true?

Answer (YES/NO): NO